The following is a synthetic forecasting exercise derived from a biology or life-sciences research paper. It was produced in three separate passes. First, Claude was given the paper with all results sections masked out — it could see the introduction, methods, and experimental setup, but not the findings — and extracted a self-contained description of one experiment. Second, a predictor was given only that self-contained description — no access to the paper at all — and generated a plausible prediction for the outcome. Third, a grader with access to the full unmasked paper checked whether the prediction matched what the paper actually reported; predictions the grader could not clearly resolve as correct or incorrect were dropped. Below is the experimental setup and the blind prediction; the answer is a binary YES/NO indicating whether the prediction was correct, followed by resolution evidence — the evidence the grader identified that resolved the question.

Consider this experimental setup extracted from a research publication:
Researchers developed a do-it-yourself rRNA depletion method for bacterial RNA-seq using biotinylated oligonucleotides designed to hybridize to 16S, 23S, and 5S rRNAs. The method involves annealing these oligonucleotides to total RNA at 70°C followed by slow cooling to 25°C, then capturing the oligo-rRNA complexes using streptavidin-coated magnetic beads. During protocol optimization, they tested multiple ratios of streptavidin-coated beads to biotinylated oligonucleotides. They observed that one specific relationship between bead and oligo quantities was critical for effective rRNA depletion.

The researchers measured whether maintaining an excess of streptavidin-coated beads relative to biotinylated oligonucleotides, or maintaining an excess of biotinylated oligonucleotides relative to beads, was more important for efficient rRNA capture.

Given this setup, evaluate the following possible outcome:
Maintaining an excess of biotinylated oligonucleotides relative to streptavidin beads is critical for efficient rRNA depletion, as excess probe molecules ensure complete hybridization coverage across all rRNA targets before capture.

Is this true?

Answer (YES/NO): NO